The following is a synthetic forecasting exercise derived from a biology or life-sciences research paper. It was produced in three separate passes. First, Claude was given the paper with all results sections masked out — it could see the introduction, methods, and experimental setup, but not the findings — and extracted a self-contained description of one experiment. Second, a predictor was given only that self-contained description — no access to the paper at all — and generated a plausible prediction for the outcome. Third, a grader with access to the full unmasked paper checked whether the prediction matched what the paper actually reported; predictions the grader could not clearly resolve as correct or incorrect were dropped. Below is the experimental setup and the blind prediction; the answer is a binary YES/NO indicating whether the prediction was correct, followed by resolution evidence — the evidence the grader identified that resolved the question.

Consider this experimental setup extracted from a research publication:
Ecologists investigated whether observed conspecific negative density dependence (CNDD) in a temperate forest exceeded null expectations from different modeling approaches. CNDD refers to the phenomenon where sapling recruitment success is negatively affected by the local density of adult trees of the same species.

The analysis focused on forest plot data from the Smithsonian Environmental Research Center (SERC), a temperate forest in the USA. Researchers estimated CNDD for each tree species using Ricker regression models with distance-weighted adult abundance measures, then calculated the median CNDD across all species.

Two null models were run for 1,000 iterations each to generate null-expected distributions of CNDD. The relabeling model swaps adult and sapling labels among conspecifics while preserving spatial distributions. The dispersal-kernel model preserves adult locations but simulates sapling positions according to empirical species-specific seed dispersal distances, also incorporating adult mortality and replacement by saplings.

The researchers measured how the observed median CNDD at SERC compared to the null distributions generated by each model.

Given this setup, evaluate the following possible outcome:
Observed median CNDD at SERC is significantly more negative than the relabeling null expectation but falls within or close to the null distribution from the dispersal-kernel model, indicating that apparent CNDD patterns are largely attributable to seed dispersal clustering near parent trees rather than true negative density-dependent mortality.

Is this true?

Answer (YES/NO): NO